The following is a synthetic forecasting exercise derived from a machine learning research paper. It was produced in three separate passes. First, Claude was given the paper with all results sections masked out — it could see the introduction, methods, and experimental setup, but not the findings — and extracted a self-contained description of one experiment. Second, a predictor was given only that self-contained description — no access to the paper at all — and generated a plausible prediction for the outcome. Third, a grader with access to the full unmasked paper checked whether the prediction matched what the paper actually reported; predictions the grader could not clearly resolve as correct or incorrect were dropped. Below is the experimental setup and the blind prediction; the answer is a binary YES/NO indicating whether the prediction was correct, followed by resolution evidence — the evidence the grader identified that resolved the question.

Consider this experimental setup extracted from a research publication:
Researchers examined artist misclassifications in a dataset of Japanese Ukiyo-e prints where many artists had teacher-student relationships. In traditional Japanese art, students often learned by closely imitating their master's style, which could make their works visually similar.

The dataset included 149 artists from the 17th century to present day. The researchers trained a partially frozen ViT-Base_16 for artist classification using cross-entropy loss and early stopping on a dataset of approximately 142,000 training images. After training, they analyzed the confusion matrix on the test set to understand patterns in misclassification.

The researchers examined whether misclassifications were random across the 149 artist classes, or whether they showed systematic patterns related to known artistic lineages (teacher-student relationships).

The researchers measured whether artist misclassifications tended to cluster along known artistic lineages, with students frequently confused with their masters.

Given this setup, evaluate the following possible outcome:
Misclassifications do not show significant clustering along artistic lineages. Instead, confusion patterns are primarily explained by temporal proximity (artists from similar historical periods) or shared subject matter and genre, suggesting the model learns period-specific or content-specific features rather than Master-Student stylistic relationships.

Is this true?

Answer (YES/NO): NO